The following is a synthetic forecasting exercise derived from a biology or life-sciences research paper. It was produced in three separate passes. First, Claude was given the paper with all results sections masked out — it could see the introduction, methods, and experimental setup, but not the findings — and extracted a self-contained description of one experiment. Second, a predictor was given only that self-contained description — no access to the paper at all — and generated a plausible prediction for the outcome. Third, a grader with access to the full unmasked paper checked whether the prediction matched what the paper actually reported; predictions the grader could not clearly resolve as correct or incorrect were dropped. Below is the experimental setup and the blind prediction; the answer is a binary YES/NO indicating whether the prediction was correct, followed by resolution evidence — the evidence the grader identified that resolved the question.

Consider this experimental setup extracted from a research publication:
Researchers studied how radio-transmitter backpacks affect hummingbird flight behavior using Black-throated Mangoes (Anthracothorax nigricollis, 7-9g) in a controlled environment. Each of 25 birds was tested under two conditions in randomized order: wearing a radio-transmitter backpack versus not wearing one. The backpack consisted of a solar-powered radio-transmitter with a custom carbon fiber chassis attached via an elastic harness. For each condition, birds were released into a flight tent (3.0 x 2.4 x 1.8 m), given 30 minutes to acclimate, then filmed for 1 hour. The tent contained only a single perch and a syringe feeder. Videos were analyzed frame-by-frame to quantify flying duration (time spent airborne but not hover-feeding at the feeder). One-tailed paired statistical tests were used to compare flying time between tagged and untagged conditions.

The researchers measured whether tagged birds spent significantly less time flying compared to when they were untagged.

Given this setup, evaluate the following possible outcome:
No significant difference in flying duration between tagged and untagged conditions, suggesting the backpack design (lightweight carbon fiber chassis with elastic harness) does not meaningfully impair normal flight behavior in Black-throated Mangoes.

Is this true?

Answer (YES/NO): YES